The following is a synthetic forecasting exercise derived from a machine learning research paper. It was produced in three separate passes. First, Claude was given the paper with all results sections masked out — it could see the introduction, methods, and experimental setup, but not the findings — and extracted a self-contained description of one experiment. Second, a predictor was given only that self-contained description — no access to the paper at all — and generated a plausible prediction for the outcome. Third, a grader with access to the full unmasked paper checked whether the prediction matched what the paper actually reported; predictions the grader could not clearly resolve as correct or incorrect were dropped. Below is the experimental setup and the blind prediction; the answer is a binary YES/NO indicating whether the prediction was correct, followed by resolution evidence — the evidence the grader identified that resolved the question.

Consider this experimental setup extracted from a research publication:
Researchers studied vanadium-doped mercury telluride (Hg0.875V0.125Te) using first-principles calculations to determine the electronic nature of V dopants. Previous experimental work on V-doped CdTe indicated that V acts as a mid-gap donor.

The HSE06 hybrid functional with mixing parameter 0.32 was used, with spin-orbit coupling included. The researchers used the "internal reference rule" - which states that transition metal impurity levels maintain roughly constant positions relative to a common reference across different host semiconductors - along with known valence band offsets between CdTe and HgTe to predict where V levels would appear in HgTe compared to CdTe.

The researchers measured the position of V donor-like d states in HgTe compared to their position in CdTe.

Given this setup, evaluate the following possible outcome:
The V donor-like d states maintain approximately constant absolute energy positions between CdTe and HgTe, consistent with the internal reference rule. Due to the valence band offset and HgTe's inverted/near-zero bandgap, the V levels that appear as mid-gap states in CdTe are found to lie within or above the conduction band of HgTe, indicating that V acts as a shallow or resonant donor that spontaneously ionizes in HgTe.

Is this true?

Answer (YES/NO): YES